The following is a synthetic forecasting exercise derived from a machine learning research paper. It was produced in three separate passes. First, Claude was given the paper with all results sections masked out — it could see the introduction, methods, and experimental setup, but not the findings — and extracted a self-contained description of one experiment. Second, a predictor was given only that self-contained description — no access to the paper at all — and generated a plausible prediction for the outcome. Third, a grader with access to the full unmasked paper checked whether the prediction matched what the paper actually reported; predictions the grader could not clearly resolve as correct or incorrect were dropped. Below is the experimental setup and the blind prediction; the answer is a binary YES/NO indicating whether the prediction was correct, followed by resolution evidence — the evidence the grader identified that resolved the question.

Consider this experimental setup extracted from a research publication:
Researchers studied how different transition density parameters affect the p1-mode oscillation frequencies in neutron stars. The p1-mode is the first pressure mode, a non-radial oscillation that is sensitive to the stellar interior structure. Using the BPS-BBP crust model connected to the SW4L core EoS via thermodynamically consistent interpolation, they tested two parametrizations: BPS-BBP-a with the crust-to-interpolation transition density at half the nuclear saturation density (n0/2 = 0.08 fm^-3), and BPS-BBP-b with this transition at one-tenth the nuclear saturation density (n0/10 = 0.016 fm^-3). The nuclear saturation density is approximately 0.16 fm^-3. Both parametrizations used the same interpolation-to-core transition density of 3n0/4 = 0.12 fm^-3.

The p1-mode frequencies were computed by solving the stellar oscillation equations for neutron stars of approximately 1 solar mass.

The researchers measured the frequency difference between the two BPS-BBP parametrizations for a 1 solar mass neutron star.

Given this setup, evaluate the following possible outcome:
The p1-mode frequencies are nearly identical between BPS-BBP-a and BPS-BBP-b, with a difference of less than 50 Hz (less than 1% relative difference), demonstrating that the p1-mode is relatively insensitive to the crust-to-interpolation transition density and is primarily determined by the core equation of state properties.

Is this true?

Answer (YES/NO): NO